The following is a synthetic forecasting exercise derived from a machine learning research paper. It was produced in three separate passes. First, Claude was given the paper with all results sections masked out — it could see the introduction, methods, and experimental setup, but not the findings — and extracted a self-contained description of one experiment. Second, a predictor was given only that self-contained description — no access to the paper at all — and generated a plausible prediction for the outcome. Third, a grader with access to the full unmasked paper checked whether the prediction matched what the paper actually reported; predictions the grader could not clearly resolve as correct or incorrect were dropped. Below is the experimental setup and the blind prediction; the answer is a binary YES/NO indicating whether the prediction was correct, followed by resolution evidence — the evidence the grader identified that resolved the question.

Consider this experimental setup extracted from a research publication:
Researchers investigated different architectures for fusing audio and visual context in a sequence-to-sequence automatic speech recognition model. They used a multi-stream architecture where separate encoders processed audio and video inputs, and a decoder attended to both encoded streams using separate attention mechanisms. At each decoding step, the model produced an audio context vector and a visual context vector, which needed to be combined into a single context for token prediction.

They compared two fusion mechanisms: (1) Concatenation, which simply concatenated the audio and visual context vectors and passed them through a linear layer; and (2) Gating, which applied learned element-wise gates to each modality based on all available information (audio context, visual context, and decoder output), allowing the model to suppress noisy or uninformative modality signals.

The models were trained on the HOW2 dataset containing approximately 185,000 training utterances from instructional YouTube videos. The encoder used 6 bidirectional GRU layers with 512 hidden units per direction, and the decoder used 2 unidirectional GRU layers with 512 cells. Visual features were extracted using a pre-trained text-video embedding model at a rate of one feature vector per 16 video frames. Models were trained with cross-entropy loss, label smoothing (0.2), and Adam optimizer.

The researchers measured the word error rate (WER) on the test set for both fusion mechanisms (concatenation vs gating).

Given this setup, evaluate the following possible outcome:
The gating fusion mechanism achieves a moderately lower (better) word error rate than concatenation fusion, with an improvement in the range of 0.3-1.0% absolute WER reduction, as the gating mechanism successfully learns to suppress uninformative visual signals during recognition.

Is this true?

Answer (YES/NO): NO